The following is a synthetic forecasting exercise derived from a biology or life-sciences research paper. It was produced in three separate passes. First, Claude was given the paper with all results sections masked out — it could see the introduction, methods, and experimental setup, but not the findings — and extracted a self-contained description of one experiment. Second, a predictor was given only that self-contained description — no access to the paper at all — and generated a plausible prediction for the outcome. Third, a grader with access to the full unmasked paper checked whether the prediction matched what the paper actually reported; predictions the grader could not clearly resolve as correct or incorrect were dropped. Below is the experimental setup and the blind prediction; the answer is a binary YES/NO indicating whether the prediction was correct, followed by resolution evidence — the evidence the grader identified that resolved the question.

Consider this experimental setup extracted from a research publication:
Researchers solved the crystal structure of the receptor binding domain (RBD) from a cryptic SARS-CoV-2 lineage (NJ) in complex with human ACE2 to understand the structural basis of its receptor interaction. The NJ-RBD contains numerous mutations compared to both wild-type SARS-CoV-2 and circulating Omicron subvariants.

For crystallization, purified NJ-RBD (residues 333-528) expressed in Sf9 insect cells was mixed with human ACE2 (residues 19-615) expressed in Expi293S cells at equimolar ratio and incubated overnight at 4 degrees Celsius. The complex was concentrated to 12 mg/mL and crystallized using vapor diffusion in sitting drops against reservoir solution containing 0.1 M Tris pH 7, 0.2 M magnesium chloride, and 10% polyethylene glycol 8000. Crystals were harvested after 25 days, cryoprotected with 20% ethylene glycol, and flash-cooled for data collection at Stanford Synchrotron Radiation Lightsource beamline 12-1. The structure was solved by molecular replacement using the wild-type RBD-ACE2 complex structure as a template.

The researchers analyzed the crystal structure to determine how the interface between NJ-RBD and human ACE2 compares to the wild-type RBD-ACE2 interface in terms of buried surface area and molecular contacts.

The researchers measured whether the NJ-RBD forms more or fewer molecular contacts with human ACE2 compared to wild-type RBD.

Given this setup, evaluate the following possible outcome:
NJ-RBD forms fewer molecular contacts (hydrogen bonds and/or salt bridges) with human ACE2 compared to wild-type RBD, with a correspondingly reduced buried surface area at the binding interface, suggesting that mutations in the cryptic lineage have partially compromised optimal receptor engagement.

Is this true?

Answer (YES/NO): NO